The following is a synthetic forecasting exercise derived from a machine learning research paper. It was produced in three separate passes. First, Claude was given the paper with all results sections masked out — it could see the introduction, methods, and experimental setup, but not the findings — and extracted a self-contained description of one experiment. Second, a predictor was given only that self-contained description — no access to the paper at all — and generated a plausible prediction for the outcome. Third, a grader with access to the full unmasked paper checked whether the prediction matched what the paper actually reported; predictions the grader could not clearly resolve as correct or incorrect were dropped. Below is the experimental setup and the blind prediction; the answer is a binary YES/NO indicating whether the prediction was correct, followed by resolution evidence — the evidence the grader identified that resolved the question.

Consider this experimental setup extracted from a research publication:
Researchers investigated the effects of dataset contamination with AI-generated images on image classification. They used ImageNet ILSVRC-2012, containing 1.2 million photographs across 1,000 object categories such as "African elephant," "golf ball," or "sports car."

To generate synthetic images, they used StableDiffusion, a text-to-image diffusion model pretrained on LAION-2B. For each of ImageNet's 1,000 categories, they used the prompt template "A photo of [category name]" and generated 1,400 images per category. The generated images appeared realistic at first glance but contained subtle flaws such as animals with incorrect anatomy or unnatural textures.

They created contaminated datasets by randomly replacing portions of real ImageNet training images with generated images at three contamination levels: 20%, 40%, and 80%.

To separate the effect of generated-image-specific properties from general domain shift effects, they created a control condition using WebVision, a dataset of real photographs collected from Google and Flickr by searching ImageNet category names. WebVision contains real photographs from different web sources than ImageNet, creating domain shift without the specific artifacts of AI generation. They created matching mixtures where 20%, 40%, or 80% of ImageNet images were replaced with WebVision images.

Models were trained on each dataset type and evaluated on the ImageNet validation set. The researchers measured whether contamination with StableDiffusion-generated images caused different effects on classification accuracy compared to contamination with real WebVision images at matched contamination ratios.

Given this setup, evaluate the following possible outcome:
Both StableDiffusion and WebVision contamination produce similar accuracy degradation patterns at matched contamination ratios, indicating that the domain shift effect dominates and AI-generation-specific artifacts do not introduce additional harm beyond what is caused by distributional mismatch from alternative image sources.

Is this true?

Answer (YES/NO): NO